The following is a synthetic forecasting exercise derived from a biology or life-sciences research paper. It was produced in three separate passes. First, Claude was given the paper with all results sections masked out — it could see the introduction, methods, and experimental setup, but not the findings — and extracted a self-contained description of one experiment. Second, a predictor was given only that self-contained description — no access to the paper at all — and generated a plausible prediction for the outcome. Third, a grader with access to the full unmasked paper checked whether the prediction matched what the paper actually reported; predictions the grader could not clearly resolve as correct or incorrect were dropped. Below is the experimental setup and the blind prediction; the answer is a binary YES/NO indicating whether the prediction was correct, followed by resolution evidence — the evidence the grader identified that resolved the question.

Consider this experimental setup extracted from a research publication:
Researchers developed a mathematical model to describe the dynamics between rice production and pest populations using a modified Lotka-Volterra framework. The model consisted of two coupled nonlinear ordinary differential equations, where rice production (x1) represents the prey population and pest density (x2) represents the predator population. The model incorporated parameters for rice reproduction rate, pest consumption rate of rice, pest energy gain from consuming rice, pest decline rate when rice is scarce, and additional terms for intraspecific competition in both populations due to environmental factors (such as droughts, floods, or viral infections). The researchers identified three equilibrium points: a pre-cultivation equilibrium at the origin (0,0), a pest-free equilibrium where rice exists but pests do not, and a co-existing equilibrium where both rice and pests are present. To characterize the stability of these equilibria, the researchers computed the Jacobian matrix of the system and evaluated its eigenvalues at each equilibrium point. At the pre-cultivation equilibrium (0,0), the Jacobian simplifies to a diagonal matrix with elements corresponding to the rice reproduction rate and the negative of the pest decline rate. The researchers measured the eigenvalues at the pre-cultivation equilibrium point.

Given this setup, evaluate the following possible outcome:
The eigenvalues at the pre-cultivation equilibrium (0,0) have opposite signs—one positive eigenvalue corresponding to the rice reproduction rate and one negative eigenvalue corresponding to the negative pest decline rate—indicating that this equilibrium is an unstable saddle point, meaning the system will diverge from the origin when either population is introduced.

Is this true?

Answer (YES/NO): YES